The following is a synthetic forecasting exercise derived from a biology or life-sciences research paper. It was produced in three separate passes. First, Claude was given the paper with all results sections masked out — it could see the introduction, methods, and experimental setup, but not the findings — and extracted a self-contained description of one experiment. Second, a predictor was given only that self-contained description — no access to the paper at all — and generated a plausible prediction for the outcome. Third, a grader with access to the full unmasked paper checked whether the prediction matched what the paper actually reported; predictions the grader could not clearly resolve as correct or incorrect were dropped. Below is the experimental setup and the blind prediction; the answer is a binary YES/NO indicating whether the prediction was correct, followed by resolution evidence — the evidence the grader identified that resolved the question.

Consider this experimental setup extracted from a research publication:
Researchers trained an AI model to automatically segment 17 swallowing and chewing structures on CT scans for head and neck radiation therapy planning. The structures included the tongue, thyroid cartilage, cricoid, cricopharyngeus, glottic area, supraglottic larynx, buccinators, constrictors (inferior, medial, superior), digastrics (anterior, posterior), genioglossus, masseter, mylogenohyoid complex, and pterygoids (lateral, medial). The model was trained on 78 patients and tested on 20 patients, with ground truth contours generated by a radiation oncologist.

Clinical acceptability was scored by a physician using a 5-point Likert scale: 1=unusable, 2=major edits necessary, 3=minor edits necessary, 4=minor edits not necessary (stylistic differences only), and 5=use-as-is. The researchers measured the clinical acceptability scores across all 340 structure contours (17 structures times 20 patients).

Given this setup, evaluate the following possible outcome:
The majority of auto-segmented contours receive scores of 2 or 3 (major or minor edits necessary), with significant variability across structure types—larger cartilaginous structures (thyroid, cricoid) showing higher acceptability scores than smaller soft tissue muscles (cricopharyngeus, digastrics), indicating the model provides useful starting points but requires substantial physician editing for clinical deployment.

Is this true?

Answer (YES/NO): NO